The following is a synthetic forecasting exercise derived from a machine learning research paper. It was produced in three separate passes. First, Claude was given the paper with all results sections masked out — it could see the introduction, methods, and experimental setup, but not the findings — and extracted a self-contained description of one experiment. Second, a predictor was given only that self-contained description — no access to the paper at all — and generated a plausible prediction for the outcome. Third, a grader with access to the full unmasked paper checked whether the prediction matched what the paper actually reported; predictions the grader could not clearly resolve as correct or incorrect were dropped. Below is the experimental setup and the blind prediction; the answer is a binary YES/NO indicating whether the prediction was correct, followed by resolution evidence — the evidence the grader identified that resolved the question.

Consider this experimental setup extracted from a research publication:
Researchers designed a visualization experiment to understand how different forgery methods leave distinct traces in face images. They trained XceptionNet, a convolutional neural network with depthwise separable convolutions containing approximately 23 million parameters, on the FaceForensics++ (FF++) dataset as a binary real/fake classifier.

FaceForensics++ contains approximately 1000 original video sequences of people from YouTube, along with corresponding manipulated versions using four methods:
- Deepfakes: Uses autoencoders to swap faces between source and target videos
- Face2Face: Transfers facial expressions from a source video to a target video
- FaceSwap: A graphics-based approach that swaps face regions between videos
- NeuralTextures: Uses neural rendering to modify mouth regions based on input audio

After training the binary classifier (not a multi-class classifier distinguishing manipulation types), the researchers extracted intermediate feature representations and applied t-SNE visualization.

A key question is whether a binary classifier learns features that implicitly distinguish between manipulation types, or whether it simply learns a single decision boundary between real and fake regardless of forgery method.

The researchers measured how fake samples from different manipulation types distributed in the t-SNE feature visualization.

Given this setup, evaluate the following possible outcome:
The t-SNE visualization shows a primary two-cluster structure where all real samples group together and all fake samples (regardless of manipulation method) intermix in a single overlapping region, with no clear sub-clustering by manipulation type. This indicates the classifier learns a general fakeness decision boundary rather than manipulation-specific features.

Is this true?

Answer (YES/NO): NO